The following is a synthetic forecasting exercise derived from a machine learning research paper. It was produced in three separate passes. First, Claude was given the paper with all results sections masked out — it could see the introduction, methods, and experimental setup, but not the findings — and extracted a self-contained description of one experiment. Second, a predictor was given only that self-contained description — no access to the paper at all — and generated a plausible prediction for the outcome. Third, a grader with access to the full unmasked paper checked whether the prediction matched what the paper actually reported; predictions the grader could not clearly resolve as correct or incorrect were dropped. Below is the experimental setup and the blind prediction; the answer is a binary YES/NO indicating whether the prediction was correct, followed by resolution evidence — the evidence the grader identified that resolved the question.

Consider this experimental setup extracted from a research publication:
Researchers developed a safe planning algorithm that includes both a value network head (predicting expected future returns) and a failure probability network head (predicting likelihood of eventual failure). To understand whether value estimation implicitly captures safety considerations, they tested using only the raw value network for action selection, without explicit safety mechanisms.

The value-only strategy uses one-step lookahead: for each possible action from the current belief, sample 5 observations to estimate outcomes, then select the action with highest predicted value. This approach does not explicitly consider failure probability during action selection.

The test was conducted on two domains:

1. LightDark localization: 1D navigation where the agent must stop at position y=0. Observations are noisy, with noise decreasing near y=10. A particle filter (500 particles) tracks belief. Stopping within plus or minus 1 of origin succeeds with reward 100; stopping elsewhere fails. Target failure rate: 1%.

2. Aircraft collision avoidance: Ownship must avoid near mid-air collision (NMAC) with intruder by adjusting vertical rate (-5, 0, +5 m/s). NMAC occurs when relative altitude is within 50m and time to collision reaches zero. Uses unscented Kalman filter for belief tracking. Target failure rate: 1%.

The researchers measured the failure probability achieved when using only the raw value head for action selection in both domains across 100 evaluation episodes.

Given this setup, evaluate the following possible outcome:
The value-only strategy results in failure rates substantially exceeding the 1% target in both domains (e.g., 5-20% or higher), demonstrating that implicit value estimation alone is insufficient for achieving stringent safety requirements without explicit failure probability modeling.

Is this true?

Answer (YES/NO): YES